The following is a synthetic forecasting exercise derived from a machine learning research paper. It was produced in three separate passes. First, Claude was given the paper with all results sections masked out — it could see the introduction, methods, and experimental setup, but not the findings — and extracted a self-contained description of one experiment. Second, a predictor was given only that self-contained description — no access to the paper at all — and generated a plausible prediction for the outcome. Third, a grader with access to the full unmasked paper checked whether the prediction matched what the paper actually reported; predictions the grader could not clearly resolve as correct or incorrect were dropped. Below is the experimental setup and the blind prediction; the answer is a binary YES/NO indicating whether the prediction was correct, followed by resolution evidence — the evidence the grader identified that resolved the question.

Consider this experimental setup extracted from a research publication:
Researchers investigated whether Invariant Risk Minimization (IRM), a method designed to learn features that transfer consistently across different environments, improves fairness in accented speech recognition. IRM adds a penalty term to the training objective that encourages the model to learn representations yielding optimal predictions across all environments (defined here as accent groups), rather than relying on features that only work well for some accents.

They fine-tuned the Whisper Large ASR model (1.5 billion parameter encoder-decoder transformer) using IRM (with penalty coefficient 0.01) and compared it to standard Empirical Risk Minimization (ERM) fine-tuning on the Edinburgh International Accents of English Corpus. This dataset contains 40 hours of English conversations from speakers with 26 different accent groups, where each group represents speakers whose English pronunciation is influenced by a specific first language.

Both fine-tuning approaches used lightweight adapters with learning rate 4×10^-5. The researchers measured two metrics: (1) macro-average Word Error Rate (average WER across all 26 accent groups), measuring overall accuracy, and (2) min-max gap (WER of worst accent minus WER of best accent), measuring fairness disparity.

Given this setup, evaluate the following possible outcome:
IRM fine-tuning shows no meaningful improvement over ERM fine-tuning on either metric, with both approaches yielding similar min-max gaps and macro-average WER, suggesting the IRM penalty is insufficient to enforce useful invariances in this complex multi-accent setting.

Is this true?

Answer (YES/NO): NO